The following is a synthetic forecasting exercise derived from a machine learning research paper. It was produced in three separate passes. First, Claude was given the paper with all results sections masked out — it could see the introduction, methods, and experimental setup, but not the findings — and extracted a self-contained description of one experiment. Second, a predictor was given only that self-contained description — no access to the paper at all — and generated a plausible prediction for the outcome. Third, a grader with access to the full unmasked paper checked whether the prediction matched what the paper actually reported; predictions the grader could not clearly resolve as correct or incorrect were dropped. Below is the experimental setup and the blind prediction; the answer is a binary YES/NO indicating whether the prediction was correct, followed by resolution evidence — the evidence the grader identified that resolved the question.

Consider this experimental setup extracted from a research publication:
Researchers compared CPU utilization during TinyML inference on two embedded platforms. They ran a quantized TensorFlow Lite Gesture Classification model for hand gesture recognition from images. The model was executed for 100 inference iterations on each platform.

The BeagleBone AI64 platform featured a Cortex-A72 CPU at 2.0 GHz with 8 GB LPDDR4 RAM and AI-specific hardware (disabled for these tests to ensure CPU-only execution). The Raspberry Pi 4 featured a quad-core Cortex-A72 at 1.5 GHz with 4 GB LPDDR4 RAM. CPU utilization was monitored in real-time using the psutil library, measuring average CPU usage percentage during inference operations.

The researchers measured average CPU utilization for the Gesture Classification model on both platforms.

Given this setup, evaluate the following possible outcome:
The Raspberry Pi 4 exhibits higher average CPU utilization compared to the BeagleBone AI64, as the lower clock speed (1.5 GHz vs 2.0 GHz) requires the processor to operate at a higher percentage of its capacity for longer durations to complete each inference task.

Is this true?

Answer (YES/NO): NO